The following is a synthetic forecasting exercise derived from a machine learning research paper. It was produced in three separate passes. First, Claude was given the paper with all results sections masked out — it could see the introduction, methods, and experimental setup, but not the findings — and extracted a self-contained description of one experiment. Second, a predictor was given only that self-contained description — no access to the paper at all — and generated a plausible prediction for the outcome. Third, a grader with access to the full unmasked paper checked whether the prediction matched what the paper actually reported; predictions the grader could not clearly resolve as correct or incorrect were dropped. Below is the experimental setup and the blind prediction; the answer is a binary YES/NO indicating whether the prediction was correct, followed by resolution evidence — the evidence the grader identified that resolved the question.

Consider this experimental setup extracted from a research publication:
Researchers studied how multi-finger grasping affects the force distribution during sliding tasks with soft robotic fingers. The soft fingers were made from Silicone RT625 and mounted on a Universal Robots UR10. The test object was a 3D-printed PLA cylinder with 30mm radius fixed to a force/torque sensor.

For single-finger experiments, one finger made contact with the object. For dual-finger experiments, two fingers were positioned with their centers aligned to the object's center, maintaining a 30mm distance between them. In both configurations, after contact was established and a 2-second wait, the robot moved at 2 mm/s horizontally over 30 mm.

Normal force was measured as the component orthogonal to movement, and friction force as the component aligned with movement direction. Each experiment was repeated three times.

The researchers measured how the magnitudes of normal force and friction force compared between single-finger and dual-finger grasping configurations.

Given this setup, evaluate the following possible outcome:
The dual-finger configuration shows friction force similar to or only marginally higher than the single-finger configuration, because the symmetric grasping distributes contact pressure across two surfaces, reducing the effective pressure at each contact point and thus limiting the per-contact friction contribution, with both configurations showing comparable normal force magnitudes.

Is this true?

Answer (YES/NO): NO